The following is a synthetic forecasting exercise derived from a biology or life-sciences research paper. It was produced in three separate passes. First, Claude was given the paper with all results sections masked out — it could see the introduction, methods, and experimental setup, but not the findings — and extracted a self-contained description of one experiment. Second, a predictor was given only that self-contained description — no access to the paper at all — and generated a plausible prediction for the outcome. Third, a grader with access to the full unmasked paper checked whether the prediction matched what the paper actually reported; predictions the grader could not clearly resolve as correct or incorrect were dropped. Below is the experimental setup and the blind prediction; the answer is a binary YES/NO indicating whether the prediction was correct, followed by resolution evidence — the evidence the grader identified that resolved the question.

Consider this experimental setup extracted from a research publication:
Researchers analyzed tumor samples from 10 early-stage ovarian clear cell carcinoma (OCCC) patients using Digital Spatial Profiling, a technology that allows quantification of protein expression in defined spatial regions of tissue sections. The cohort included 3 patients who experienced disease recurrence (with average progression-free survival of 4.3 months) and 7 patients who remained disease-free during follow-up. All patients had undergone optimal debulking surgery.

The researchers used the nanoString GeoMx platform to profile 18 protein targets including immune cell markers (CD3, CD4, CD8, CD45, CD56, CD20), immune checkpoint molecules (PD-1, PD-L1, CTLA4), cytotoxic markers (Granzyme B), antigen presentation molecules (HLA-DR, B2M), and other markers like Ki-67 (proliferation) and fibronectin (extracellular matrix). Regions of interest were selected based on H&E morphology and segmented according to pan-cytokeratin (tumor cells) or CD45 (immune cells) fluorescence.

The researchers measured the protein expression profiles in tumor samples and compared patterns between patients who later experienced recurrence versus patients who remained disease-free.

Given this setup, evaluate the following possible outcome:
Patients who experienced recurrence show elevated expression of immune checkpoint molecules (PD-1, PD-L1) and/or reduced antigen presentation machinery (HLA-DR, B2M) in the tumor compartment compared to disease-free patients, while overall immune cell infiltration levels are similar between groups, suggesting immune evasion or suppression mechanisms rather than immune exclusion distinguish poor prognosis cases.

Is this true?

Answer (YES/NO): NO